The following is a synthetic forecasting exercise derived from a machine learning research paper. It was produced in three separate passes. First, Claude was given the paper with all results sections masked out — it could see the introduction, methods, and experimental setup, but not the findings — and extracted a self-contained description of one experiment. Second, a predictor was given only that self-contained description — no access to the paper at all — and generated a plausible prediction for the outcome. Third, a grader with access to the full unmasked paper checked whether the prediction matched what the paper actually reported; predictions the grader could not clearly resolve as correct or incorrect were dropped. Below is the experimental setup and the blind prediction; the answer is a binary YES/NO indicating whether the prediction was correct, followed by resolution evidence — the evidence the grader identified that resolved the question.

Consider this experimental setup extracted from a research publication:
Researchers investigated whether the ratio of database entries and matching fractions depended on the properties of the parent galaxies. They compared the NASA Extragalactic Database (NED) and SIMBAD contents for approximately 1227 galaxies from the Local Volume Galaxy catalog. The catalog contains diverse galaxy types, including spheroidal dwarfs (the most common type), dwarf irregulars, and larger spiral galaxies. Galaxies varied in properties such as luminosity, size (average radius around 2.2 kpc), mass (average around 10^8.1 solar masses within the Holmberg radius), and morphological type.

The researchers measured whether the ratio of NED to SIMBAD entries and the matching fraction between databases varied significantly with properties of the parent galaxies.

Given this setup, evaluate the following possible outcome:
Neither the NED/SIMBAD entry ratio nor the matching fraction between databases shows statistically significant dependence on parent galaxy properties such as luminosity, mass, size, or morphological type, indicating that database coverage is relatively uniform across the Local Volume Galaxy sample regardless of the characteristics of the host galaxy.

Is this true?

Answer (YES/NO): YES